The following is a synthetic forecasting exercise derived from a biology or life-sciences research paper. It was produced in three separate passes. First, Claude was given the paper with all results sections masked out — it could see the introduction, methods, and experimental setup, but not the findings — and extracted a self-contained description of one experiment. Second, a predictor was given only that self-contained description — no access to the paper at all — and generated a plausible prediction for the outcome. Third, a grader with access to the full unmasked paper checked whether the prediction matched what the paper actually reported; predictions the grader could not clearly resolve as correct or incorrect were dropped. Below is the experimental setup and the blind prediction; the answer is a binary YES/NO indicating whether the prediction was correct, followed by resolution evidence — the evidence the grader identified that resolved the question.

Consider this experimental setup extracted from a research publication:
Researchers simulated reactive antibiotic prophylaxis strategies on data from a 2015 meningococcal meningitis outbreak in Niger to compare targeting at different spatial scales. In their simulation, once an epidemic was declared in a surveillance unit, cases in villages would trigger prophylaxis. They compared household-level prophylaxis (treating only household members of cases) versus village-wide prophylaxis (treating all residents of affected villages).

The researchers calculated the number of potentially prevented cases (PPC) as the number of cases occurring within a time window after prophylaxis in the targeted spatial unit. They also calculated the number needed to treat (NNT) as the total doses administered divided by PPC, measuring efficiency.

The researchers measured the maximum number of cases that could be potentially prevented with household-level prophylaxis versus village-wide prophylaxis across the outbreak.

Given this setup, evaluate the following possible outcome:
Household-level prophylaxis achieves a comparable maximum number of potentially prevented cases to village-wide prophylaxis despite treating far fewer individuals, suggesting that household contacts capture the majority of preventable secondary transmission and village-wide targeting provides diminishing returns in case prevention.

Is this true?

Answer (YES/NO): NO